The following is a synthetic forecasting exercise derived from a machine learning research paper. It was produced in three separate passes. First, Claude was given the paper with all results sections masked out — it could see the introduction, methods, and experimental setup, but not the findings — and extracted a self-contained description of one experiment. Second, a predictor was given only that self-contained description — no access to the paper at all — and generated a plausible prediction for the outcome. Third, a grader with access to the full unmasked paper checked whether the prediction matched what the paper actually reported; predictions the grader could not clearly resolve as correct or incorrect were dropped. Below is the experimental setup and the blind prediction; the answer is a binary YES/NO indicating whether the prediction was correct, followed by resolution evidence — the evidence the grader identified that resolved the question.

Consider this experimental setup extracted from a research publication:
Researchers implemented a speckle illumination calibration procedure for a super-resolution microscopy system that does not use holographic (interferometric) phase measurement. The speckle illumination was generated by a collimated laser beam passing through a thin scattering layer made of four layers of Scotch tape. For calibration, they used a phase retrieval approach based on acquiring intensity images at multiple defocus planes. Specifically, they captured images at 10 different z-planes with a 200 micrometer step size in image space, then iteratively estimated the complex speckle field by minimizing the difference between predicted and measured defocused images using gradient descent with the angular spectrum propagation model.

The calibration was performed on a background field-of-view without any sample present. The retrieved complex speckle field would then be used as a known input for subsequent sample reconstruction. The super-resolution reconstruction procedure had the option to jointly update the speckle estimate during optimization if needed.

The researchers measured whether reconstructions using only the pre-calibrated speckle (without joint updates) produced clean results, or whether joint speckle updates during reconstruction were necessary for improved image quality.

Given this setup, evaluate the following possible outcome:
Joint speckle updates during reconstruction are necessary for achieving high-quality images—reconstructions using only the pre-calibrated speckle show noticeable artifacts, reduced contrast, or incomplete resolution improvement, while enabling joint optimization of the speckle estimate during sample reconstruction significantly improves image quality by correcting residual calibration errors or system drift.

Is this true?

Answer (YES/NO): YES